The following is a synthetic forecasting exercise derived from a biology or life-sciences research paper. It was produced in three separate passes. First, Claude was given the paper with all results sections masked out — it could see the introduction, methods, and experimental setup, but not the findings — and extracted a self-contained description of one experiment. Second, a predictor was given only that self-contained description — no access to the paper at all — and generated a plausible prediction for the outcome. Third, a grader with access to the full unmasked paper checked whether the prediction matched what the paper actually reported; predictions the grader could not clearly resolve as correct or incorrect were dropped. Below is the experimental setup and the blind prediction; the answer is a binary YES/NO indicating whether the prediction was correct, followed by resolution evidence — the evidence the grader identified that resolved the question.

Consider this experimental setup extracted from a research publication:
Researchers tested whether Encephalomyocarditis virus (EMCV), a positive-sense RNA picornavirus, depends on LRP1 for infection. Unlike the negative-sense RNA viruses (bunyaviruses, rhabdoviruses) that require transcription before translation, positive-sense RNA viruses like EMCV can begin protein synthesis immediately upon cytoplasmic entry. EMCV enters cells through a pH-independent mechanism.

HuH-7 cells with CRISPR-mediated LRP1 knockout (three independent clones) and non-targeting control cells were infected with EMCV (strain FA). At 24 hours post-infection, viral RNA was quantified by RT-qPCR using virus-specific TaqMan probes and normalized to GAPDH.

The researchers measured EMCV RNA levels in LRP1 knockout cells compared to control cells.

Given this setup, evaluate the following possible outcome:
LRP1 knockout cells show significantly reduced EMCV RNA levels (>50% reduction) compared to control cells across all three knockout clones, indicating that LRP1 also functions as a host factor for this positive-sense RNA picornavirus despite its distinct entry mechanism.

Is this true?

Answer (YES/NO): NO